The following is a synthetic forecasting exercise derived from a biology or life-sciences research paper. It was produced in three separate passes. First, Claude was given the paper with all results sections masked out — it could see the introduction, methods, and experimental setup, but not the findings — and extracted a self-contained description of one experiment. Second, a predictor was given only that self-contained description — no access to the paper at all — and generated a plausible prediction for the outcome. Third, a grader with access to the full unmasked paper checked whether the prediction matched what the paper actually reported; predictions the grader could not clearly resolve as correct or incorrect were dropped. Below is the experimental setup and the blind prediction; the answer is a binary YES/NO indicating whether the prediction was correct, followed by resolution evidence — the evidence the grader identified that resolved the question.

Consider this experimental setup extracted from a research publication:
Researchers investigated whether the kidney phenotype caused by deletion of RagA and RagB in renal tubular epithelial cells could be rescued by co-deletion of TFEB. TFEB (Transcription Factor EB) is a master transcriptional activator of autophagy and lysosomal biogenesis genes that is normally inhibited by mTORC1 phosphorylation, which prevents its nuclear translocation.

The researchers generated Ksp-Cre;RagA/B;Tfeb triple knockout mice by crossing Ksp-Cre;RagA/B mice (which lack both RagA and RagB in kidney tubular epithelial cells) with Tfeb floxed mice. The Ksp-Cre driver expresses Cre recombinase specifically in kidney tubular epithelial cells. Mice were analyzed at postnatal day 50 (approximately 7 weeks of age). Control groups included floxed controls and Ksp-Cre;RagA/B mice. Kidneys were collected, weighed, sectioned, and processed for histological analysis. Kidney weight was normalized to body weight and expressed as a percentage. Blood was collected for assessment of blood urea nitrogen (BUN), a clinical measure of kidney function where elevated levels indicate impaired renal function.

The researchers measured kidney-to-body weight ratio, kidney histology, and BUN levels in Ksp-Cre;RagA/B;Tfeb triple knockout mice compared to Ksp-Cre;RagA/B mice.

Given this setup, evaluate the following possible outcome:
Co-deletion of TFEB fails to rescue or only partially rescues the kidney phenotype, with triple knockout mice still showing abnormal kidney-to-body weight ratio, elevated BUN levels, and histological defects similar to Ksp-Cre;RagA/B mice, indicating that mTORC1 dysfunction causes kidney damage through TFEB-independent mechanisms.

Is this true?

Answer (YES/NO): NO